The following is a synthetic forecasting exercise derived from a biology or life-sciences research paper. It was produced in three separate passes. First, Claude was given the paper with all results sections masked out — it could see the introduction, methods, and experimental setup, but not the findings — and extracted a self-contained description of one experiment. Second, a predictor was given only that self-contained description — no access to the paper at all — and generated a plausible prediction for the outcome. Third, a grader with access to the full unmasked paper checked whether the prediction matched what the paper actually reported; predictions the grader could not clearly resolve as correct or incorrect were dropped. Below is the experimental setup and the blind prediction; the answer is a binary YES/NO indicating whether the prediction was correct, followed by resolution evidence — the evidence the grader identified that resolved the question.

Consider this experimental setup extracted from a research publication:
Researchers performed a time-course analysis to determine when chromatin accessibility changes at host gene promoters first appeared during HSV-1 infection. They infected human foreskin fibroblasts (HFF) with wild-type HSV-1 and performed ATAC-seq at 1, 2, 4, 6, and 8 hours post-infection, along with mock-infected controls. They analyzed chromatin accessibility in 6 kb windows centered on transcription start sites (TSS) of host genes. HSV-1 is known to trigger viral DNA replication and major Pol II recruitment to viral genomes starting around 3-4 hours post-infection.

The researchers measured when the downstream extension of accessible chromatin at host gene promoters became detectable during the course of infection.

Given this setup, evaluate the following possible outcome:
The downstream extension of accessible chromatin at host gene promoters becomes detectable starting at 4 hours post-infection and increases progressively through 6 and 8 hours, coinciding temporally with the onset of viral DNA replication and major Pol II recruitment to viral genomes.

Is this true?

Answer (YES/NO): YES